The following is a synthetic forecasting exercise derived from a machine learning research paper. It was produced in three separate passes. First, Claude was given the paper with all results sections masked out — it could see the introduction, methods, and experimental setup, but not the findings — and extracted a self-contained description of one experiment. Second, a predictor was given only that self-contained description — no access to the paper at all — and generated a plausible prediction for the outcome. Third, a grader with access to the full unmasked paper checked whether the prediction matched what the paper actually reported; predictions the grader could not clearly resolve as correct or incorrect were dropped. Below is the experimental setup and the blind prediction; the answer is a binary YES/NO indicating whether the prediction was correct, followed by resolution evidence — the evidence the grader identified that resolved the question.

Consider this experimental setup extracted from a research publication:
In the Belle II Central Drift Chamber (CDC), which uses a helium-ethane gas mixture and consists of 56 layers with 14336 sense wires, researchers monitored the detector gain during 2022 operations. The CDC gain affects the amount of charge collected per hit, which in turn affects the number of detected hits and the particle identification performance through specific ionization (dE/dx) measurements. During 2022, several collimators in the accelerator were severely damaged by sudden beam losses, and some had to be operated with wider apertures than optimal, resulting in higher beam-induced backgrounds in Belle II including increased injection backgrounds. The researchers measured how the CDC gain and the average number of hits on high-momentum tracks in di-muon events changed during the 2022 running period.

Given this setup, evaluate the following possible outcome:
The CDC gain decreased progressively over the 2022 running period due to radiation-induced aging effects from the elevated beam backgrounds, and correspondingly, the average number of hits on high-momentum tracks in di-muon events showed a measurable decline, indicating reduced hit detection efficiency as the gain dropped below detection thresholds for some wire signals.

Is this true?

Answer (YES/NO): NO